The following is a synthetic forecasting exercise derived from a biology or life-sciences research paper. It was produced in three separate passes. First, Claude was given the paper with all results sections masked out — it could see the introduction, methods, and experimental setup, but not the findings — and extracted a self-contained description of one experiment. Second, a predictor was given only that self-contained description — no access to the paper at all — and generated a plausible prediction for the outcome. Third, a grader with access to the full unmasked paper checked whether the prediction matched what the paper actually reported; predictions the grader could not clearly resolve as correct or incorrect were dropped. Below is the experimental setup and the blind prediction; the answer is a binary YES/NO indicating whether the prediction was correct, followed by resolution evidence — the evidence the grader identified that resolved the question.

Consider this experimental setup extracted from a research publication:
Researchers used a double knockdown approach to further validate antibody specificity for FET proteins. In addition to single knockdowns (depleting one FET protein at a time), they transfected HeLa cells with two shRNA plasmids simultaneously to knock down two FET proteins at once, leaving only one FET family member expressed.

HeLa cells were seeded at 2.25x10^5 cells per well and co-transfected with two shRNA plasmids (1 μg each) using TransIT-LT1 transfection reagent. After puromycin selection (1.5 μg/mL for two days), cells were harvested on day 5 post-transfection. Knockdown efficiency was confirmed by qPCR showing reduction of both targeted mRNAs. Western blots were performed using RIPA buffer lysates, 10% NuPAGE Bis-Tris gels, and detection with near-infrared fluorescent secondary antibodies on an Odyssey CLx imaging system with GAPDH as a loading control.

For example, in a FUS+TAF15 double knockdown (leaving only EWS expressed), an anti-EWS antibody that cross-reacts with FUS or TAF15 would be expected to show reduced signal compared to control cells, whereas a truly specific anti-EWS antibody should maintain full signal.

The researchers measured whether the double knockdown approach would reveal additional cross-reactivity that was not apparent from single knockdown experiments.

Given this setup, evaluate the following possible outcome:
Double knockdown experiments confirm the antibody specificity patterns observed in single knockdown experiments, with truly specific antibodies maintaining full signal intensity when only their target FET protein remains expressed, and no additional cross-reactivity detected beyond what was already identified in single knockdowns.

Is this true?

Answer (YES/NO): NO